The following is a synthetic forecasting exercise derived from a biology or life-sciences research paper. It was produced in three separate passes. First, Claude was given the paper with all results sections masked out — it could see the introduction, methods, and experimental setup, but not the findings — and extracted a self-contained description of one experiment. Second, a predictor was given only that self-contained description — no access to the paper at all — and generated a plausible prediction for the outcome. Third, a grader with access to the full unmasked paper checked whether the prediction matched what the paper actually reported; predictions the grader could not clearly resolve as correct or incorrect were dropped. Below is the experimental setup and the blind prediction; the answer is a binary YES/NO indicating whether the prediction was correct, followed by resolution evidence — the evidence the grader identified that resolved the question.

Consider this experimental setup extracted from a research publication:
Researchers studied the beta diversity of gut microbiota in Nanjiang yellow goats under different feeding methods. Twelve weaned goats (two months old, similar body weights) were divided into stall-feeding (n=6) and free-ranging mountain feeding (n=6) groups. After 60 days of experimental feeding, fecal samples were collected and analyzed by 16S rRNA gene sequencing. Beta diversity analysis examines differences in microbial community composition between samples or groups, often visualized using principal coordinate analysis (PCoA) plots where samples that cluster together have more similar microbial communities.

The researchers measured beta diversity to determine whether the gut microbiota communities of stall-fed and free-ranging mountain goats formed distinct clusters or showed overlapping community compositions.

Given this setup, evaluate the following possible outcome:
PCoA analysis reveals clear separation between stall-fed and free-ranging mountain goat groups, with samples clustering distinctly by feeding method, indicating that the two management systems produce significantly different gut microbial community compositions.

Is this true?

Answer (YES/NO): YES